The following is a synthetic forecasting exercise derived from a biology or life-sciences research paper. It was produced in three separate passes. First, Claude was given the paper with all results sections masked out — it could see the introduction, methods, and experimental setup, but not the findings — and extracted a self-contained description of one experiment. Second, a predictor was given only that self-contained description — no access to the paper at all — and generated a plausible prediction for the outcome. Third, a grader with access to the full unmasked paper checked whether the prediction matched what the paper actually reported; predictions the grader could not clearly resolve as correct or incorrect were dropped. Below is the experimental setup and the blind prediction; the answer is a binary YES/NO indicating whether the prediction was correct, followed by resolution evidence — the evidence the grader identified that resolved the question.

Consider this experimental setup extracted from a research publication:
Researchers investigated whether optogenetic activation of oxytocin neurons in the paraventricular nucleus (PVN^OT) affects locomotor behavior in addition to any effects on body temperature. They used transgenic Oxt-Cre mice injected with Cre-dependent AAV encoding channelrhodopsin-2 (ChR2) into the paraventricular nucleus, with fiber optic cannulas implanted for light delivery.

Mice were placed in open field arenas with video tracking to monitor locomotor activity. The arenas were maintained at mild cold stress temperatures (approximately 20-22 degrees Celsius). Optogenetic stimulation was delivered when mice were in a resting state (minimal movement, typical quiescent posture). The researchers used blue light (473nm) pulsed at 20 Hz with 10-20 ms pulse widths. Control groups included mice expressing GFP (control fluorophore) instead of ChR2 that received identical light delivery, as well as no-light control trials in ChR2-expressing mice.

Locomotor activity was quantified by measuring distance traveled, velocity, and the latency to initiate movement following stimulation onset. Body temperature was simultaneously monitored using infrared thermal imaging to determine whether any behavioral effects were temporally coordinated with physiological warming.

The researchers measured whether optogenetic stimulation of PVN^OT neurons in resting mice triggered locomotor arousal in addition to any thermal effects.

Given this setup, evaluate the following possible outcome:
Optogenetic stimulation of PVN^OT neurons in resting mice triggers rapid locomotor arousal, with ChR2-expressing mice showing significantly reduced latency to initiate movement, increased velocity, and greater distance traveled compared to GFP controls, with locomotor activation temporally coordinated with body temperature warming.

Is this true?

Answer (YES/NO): NO